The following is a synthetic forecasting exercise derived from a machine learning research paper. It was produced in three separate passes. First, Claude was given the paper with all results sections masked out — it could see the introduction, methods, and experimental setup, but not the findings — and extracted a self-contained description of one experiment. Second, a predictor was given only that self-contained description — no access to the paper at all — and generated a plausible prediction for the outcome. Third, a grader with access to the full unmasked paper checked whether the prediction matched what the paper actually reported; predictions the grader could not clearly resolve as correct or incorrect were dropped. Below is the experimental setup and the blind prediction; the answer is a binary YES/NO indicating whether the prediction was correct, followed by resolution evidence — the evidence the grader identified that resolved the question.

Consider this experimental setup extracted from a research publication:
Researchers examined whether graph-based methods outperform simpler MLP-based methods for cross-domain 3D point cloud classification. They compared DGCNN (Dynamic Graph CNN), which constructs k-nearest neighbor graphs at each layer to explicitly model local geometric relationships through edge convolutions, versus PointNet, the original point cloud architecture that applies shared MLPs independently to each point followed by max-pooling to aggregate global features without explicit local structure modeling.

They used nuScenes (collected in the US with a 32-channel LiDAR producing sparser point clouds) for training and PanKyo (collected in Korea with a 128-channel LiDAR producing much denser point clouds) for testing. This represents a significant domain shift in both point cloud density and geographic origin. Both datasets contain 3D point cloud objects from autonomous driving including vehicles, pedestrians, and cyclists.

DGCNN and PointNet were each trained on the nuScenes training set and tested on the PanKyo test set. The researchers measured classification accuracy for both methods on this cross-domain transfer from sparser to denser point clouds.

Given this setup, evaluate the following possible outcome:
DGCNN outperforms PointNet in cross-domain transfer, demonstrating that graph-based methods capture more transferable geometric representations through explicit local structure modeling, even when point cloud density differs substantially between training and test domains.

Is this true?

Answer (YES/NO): NO